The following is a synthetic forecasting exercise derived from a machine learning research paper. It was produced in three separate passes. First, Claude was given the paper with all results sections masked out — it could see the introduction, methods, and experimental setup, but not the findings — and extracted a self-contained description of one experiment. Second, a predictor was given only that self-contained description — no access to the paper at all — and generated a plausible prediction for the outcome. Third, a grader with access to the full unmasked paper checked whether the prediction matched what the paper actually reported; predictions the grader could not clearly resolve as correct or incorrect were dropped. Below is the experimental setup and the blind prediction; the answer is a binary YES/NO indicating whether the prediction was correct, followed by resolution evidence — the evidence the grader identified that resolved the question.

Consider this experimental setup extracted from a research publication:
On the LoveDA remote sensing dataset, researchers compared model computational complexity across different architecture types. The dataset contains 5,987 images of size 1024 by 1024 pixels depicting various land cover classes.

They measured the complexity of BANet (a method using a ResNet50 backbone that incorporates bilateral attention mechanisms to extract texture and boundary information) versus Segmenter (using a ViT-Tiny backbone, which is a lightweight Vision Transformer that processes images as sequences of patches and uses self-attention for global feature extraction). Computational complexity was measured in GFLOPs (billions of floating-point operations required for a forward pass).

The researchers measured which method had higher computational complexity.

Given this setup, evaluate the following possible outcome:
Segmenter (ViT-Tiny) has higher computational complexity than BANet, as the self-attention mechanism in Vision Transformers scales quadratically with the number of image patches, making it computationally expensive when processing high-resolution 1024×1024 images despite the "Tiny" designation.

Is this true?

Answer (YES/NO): NO